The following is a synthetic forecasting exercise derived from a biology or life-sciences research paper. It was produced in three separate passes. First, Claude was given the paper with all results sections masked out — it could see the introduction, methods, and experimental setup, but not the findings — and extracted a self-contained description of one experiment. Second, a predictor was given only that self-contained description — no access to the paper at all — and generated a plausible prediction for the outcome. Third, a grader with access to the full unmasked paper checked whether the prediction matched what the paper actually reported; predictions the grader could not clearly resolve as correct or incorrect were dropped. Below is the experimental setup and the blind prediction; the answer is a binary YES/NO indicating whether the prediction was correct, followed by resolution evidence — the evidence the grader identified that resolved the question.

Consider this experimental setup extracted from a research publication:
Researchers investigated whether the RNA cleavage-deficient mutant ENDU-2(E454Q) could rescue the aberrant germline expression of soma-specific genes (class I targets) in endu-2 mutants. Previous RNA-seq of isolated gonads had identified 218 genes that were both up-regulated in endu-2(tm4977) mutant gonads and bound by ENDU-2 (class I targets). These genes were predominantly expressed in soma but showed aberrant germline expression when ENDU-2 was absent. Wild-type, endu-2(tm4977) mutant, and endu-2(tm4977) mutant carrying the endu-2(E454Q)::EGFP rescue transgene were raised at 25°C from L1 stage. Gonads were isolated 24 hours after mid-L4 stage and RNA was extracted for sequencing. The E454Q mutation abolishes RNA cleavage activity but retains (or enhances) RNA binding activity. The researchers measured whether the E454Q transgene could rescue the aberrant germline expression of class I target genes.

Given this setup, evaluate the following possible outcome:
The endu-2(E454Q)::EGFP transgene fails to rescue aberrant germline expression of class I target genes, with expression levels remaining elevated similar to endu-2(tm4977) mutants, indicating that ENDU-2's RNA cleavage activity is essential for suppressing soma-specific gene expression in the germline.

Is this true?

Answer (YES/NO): NO